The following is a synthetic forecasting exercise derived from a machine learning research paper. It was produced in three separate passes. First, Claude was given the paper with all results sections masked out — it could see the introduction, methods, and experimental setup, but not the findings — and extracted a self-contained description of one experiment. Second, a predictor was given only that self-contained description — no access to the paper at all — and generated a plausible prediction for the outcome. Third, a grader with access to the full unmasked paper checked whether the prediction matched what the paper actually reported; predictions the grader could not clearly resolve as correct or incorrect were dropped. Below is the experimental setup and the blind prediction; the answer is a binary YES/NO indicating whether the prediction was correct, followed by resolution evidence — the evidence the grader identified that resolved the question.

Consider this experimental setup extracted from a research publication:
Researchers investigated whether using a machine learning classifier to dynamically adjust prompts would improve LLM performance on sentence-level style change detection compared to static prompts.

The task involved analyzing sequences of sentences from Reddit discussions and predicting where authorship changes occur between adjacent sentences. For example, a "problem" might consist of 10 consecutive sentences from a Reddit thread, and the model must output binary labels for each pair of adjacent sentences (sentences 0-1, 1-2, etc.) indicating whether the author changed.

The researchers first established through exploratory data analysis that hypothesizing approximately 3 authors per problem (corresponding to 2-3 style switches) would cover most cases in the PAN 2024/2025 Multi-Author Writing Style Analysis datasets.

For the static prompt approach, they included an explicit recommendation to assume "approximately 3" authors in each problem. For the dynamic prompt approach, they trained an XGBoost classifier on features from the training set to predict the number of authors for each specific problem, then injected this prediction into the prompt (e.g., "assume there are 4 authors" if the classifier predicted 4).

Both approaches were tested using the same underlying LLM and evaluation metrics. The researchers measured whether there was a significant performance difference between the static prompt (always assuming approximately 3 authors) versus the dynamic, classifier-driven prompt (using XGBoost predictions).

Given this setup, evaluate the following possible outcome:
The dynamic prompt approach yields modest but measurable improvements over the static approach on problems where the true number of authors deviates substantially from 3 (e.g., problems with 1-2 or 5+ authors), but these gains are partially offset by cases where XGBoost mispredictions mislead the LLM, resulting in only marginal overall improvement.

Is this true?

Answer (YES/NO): NO